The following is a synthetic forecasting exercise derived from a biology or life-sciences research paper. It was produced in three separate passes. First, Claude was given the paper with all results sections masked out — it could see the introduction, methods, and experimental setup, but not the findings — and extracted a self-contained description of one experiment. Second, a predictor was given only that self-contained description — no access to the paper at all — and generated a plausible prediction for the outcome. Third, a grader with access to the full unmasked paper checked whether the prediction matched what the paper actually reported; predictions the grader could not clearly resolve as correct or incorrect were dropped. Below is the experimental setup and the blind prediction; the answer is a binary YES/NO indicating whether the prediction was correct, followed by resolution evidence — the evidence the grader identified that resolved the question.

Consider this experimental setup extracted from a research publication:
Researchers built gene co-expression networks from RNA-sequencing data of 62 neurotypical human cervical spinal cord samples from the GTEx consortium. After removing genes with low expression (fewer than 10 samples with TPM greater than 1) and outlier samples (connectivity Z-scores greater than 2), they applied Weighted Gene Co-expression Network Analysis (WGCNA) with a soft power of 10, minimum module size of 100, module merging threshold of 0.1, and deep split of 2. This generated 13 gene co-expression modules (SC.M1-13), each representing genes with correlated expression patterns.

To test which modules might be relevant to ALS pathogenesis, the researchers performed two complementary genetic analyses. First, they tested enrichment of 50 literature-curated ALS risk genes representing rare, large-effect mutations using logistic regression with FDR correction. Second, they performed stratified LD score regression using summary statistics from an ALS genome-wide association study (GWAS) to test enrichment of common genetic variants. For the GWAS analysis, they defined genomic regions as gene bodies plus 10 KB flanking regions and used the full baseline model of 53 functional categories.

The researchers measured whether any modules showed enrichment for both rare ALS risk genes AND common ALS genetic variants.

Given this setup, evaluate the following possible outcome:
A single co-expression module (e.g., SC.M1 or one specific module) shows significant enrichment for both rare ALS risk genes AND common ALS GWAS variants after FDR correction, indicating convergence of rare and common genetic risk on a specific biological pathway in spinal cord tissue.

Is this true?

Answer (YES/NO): NO